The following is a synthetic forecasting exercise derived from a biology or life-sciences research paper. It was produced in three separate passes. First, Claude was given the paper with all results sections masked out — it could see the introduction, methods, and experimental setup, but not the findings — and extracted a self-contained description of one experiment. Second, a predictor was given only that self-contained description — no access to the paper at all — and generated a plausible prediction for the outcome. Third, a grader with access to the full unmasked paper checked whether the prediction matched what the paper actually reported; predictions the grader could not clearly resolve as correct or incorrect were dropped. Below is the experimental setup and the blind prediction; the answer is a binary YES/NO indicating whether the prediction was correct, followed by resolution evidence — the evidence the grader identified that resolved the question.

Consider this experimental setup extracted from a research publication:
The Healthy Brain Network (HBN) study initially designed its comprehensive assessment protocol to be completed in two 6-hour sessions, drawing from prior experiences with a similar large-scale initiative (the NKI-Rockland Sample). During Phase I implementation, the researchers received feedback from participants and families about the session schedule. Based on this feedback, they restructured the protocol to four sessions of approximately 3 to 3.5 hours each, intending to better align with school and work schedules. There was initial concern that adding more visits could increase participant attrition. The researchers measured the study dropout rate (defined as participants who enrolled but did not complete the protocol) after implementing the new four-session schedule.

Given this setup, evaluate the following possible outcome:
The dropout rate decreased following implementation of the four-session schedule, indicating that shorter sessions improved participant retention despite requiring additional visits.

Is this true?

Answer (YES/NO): NO